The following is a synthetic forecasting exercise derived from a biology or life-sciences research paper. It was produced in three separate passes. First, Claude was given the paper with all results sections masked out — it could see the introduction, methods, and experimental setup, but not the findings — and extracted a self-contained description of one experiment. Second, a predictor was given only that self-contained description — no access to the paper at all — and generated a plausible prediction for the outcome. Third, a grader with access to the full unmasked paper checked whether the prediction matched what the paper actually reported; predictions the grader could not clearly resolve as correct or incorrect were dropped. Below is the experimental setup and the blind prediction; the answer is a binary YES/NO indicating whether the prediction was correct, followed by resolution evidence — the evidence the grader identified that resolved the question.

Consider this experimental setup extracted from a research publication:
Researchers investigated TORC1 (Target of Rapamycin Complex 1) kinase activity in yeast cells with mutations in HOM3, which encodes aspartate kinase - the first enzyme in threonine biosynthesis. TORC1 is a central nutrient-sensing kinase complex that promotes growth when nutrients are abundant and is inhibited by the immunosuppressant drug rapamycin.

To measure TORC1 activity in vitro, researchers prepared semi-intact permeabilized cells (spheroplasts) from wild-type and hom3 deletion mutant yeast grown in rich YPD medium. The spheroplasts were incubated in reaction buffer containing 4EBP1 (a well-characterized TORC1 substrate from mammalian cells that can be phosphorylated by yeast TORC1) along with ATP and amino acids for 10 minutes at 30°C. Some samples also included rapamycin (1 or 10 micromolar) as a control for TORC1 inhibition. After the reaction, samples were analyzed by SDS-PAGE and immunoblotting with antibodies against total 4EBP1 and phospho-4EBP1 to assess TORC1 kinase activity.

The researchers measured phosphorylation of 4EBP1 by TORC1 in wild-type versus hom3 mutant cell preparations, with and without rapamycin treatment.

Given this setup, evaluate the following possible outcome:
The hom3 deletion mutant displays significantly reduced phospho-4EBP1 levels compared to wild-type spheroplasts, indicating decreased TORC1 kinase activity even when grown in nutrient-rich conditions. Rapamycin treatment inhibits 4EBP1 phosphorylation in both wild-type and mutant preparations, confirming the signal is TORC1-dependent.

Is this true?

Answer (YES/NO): NO